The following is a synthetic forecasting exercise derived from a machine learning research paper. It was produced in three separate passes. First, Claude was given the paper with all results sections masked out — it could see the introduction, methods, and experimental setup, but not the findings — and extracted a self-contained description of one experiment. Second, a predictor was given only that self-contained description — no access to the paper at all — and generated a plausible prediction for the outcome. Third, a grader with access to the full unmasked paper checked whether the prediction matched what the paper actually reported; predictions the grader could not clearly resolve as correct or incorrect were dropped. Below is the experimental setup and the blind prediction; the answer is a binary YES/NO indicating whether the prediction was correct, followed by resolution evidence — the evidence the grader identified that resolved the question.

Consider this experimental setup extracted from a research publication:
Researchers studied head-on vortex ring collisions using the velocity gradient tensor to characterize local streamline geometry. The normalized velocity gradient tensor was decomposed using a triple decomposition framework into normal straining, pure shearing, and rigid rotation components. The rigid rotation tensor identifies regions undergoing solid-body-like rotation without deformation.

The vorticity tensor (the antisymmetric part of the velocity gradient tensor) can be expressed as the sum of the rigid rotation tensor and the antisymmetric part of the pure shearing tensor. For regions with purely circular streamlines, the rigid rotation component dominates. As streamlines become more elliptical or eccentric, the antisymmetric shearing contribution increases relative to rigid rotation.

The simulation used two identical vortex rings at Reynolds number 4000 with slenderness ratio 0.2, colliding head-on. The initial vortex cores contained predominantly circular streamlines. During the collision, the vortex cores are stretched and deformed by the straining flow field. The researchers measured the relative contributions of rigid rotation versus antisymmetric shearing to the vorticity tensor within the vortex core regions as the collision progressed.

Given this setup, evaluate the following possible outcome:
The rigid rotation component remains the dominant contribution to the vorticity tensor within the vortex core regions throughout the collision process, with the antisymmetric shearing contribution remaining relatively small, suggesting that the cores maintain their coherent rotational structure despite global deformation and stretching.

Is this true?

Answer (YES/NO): NO